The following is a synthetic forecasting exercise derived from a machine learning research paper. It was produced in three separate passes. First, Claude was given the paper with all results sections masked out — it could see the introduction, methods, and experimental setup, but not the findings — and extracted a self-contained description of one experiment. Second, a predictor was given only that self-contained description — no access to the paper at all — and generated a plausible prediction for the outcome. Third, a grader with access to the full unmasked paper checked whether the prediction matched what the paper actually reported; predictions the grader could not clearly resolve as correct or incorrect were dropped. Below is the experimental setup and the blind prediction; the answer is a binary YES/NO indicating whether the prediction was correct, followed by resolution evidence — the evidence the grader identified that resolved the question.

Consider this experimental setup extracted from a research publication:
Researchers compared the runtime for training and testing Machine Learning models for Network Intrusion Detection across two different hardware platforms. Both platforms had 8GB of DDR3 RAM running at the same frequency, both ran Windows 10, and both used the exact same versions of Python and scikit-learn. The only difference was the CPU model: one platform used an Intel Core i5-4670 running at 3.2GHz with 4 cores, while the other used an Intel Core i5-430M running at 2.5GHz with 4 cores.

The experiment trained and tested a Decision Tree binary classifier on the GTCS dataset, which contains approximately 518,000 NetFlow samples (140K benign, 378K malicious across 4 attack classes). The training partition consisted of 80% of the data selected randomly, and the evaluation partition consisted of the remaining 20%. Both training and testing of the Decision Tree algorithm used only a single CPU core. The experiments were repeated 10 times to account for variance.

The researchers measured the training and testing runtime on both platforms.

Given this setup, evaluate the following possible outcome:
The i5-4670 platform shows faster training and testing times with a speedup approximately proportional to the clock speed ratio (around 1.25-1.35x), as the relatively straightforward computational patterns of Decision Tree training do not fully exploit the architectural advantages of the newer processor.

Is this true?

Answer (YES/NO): NO